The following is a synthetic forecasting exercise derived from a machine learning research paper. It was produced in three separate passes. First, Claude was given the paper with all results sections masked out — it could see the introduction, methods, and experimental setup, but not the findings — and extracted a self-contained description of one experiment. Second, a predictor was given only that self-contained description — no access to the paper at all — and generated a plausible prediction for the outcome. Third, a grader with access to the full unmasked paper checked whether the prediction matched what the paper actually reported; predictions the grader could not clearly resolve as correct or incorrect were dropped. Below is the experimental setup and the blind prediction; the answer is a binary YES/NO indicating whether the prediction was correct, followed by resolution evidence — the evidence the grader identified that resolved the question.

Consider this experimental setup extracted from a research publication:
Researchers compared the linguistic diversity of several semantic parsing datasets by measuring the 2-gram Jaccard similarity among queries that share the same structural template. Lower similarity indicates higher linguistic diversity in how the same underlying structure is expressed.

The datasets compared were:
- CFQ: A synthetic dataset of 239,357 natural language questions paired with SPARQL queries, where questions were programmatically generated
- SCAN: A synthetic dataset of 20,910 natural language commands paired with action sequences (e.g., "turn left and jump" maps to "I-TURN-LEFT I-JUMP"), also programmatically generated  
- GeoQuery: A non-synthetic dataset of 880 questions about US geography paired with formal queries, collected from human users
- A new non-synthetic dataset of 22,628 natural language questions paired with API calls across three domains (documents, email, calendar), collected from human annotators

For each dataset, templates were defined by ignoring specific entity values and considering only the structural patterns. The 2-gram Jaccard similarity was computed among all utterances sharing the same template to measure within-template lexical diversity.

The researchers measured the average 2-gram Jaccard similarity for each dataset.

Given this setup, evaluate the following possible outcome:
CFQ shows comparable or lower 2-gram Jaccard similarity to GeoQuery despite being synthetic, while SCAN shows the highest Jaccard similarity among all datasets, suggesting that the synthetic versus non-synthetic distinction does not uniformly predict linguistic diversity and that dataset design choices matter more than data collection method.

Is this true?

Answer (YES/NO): YES